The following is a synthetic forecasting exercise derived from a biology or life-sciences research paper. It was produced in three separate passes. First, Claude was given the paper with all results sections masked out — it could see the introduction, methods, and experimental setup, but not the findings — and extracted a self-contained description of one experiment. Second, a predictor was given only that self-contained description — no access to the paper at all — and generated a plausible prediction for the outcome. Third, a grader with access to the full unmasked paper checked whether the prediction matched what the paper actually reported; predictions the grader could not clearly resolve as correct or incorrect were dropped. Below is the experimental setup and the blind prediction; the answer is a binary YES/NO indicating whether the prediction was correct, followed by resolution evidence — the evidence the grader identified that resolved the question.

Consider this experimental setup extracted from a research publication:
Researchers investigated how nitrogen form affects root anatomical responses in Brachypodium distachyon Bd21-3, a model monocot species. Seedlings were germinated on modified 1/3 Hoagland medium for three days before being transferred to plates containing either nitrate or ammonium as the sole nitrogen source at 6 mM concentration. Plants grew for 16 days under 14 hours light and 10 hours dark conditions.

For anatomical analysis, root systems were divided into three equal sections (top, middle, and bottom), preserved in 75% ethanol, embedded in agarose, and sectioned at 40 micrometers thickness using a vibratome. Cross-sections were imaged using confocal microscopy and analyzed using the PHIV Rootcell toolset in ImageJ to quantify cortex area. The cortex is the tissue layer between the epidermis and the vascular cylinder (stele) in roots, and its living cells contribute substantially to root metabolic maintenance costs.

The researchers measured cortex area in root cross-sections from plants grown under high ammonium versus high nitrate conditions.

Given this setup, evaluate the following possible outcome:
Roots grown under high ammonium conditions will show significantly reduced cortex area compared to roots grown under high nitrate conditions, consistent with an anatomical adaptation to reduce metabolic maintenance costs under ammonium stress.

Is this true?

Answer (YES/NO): YES